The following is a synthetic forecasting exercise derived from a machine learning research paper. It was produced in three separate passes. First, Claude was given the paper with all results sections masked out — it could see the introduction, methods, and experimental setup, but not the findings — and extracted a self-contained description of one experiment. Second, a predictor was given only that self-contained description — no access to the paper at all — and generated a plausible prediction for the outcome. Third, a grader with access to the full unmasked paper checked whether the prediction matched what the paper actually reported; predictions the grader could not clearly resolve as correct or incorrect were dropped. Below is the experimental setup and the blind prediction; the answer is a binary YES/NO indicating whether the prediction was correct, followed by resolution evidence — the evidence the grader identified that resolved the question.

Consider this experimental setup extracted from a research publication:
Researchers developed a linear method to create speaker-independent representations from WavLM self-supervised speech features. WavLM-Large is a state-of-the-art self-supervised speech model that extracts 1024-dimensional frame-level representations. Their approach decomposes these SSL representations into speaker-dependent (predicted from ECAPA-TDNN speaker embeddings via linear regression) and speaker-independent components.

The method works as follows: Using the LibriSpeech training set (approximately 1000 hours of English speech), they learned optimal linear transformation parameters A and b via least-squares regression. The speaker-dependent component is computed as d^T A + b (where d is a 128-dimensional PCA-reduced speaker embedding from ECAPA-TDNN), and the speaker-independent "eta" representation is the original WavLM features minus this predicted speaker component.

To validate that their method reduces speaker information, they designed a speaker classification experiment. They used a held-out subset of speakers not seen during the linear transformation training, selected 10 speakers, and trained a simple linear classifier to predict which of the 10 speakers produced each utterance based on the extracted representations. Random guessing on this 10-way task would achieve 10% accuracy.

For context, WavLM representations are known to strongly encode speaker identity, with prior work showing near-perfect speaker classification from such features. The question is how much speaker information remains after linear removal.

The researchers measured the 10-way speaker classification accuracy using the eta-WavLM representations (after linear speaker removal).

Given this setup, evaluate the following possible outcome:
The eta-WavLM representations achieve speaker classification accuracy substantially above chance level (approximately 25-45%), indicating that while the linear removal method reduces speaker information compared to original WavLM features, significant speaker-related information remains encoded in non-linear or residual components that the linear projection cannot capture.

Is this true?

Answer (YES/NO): NO